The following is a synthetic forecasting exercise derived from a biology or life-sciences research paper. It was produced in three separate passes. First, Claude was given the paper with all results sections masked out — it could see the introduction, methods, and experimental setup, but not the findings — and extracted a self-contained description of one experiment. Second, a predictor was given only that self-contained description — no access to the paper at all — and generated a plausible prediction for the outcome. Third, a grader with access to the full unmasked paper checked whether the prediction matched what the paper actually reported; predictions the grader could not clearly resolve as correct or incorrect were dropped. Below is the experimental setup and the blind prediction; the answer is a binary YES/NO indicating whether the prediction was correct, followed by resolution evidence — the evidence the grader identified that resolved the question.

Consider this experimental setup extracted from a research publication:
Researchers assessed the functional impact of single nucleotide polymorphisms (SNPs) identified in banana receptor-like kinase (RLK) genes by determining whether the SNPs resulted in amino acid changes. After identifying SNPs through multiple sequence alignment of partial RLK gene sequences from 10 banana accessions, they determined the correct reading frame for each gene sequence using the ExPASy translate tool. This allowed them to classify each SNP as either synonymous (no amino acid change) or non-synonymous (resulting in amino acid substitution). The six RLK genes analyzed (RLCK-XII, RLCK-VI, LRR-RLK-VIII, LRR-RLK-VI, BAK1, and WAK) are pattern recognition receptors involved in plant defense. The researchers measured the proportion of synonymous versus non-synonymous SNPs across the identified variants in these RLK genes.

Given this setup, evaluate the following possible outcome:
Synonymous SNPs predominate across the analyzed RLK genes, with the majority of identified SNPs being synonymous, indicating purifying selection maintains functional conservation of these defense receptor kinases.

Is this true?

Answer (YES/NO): NO